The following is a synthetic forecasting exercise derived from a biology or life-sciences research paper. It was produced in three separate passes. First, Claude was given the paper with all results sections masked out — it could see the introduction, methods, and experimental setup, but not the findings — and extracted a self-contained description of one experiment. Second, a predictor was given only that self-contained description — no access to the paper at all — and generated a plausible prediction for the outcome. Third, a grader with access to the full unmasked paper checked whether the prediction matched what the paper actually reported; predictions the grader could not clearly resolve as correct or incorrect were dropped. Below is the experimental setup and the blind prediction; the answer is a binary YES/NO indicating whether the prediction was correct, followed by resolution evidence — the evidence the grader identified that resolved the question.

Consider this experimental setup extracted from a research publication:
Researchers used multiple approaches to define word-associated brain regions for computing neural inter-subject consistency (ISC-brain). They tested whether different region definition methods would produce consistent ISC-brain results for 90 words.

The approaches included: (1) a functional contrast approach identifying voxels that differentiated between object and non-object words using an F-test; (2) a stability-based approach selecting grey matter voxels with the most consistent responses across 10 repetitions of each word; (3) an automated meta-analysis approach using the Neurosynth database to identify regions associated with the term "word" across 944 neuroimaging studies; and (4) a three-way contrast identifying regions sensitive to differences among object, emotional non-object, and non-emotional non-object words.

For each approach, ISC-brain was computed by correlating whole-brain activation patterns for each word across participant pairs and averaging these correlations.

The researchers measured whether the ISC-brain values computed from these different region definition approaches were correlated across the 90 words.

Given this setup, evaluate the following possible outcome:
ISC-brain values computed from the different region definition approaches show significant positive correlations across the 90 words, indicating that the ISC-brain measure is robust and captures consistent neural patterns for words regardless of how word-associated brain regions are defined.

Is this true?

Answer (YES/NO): YES